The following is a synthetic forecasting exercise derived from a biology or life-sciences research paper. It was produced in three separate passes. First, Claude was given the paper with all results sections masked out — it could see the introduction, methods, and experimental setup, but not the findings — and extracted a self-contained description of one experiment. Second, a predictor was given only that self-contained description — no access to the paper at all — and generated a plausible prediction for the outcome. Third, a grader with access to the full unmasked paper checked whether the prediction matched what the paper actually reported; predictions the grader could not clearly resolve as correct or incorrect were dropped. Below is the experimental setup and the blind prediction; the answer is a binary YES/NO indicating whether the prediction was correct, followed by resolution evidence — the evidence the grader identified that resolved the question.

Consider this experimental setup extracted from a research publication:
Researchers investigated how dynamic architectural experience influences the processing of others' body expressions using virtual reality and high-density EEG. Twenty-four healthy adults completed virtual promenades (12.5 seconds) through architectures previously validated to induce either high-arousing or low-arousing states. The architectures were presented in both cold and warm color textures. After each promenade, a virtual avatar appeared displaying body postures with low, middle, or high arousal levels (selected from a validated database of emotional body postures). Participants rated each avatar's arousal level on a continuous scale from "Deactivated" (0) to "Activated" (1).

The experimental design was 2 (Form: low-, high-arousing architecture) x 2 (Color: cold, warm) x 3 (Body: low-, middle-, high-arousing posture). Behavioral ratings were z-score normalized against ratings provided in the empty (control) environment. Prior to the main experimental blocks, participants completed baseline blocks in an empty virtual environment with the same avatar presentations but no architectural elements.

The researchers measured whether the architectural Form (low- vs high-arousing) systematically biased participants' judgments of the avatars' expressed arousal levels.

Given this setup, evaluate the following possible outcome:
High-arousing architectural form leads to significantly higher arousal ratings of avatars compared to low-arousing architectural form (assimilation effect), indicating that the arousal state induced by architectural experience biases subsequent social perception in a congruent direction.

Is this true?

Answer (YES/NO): NO